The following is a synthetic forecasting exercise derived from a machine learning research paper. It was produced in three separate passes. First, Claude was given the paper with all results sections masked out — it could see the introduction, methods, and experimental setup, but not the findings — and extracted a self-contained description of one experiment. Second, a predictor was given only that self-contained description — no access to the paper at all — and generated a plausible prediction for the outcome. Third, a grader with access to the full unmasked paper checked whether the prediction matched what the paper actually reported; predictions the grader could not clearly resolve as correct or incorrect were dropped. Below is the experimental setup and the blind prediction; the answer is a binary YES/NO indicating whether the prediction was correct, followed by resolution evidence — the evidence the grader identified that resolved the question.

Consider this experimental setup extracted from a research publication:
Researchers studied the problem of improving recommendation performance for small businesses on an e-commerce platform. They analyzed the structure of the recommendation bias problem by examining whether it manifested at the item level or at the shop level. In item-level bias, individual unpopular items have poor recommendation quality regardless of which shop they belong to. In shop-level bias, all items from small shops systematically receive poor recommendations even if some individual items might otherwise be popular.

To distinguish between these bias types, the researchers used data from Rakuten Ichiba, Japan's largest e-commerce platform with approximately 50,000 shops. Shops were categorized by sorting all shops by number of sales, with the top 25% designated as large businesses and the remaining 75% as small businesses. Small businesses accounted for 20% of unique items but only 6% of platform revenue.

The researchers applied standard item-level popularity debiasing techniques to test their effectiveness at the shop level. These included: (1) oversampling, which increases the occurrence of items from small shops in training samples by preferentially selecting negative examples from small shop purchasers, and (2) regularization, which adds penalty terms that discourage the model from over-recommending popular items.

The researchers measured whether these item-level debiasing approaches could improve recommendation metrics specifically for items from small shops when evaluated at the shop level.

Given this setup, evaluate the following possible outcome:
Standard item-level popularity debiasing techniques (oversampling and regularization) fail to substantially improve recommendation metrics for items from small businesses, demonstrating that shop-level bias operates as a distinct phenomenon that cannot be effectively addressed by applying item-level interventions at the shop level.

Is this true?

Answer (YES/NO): YES